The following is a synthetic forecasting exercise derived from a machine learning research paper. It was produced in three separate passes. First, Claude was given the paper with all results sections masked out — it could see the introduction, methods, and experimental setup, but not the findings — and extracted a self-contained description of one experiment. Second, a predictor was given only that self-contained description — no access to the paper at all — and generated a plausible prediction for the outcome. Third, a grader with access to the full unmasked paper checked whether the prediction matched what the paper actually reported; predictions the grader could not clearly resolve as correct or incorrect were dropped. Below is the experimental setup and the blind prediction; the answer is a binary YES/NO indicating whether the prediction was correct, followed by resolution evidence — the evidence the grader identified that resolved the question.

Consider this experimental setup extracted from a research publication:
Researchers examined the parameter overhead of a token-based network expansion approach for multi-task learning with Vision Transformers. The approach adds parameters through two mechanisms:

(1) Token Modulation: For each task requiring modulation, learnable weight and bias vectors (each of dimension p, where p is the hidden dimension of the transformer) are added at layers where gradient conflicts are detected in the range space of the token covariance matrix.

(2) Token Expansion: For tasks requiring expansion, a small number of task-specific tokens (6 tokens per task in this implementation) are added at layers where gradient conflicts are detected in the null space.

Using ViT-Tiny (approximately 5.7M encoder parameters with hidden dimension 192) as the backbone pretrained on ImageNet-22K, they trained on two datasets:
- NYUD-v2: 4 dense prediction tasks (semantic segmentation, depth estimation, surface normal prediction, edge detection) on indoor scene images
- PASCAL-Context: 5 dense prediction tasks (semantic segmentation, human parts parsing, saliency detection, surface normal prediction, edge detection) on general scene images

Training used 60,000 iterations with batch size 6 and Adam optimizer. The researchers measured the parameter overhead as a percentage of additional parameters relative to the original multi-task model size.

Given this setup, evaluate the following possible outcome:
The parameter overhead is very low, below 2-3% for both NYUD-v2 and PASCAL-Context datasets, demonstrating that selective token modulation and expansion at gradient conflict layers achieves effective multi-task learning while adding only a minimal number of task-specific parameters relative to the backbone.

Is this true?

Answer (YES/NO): YES